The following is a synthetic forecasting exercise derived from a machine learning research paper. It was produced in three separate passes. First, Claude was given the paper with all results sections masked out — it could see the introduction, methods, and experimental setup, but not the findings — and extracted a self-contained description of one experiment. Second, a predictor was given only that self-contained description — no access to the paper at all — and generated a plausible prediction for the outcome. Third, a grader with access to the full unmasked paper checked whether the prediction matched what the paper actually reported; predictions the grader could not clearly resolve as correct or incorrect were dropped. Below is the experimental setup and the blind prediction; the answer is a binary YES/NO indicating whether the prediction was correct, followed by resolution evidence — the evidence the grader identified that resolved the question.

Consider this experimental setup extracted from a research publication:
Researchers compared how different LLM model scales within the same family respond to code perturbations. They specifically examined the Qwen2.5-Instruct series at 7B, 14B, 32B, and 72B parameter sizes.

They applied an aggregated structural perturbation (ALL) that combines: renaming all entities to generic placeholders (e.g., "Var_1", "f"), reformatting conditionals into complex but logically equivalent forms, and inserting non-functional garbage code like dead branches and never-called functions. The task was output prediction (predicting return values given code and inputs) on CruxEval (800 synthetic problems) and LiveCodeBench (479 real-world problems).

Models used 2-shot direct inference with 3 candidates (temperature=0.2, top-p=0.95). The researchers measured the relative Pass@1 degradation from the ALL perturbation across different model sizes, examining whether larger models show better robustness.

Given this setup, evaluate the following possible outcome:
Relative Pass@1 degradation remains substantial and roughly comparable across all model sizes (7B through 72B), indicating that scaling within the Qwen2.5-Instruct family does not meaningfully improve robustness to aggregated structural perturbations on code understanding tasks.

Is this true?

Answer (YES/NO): NO